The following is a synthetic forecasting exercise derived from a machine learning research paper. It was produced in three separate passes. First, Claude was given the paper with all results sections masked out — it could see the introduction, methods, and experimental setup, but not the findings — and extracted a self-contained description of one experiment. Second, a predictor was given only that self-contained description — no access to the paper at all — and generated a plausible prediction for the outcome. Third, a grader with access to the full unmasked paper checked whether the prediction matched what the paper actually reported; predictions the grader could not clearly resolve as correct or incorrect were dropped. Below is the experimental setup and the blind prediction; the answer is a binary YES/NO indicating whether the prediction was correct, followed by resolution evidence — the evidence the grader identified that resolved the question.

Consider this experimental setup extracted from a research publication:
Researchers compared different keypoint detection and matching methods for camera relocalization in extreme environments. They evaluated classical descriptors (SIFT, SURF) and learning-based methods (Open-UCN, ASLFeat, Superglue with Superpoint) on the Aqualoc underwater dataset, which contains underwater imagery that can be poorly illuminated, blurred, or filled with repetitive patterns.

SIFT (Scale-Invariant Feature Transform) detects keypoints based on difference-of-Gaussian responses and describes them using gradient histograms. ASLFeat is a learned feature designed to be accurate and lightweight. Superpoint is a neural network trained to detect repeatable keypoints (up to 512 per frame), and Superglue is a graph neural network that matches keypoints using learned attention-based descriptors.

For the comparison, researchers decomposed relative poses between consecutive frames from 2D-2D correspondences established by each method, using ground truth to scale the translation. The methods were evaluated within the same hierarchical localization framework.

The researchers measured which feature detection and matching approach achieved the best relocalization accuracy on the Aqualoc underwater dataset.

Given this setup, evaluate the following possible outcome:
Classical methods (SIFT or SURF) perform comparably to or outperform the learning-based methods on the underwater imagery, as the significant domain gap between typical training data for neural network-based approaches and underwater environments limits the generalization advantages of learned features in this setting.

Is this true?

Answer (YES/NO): NO